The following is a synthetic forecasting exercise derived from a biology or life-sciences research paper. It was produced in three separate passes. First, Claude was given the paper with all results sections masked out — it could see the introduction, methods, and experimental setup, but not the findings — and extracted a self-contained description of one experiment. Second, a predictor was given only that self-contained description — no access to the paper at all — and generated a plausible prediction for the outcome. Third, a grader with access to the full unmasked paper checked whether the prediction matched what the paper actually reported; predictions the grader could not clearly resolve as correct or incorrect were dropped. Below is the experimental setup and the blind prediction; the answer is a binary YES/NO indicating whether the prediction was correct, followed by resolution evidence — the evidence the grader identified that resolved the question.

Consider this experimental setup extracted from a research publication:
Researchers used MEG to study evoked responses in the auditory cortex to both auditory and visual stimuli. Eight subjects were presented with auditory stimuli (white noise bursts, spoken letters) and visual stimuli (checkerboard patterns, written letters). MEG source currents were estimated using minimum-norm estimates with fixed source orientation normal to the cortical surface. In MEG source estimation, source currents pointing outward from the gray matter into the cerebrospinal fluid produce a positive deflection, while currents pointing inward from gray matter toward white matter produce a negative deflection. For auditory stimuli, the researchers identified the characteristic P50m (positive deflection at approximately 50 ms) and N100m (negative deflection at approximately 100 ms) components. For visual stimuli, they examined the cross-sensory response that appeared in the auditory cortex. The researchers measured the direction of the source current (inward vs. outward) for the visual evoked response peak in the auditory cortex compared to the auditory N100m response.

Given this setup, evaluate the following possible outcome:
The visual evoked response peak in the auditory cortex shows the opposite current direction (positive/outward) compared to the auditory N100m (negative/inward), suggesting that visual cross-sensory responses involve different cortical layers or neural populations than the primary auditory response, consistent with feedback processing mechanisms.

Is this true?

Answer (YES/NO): NO